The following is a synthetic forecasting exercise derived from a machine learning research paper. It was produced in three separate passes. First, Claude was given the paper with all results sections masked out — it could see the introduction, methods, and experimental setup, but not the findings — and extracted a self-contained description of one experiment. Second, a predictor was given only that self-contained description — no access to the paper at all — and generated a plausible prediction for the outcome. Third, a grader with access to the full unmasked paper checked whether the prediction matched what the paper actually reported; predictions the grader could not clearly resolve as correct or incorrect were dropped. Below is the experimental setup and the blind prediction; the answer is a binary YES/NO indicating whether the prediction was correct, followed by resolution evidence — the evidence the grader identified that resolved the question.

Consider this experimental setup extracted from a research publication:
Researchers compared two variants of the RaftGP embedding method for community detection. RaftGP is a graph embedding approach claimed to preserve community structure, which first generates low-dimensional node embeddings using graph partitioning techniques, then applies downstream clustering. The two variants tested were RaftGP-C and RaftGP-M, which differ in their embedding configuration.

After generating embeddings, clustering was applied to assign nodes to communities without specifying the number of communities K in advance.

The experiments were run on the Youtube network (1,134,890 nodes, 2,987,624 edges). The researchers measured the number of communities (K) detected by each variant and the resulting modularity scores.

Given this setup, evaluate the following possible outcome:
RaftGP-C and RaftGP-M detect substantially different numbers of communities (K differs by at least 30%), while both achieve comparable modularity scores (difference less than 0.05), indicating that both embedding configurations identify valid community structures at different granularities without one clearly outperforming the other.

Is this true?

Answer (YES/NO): NO